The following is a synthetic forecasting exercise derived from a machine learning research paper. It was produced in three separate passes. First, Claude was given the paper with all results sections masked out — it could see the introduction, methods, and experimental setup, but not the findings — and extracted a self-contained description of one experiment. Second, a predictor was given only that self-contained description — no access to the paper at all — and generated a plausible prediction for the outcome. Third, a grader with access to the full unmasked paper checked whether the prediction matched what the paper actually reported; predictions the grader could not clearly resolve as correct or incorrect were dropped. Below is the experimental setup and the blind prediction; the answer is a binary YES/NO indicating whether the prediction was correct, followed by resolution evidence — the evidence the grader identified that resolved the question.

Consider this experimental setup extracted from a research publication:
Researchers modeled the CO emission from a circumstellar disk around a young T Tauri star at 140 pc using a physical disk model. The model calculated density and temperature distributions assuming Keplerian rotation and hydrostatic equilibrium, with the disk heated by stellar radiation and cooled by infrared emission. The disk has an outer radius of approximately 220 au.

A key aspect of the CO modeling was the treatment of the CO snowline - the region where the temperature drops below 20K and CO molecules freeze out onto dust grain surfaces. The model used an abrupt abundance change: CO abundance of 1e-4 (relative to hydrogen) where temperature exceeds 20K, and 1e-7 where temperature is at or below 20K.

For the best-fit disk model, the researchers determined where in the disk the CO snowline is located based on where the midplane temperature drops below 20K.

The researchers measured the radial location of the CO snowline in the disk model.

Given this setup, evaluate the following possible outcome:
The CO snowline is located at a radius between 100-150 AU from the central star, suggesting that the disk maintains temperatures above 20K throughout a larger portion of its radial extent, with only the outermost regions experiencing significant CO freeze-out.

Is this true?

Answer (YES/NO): NO